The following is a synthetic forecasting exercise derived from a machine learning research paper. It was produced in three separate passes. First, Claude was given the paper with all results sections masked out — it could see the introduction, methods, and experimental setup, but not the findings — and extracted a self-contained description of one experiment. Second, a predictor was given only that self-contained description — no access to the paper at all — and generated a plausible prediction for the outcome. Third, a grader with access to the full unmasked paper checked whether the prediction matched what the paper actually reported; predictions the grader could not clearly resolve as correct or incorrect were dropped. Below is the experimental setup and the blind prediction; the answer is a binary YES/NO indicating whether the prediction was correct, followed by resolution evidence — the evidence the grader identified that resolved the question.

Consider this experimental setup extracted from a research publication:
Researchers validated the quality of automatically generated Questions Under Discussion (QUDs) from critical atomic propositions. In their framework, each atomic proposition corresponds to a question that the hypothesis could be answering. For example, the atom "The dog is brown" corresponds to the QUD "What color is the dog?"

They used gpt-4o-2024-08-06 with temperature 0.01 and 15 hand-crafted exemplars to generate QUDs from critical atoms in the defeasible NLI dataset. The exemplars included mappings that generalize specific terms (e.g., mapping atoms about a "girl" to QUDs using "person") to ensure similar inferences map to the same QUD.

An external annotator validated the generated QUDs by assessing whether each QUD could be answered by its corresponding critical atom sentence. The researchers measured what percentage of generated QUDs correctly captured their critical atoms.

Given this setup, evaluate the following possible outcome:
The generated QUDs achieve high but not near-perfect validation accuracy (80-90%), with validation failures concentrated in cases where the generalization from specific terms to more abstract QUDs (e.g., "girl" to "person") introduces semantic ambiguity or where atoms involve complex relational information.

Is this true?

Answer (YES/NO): NO